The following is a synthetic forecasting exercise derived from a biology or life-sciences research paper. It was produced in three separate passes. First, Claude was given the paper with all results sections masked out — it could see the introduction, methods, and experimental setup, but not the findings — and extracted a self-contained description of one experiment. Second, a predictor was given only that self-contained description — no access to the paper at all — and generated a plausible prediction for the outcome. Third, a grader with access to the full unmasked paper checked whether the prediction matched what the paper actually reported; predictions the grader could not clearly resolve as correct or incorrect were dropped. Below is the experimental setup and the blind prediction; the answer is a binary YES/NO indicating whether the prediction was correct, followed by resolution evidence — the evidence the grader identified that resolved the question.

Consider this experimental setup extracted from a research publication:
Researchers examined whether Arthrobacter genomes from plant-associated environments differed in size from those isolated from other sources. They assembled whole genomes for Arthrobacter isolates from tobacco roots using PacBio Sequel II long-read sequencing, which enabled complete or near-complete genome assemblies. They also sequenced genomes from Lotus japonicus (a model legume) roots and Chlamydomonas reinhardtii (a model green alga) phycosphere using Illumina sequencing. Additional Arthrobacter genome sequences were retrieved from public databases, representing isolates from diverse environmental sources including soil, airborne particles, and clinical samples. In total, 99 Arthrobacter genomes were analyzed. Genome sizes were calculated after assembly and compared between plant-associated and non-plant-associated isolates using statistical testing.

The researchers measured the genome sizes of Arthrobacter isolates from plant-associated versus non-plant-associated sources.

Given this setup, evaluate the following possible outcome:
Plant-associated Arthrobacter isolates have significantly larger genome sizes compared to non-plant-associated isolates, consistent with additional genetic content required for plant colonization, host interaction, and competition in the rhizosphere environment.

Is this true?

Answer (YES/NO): YES